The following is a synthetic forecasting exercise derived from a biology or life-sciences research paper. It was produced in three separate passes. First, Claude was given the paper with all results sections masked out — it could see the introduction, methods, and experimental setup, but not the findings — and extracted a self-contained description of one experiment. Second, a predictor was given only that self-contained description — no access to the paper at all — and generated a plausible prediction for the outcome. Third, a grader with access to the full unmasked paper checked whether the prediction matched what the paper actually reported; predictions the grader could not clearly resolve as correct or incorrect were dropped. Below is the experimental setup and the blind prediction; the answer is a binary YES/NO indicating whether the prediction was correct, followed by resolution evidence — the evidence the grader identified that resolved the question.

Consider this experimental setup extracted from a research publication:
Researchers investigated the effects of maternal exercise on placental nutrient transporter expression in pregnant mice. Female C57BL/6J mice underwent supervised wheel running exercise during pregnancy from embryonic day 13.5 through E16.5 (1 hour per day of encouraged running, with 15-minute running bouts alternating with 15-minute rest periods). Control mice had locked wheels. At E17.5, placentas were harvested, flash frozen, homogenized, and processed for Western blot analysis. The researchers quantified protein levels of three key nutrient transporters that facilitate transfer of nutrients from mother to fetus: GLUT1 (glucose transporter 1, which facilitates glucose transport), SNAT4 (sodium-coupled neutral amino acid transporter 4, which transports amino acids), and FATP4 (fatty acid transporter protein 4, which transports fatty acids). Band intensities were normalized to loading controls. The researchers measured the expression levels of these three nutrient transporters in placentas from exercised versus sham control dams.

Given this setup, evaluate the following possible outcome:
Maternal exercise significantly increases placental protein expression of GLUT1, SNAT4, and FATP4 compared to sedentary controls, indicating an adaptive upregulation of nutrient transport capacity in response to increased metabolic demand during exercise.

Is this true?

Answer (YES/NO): NO